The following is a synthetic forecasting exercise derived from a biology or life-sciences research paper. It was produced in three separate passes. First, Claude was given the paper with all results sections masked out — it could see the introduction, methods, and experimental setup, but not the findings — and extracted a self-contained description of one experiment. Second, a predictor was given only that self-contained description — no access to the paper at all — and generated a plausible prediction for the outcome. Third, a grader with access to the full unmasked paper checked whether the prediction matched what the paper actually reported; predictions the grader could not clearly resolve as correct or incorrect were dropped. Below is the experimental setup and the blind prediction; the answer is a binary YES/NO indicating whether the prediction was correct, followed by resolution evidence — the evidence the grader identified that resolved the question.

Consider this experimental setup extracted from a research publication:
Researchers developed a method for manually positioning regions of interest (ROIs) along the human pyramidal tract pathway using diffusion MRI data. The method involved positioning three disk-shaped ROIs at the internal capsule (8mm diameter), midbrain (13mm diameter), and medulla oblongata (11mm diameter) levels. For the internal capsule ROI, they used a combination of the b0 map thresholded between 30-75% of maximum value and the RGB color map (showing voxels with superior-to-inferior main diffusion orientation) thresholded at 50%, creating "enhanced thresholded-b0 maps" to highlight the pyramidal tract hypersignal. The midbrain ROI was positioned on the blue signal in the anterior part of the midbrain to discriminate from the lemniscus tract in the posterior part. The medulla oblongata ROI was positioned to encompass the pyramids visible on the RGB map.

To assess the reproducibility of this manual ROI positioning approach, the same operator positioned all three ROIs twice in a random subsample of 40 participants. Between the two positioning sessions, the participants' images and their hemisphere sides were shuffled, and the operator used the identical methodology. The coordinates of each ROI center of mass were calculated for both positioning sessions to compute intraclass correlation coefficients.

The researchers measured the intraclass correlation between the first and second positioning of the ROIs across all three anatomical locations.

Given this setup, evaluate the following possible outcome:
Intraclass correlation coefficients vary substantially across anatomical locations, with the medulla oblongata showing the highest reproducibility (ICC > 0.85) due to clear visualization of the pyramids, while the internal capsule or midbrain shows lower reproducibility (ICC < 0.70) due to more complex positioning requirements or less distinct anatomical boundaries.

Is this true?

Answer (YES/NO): NO